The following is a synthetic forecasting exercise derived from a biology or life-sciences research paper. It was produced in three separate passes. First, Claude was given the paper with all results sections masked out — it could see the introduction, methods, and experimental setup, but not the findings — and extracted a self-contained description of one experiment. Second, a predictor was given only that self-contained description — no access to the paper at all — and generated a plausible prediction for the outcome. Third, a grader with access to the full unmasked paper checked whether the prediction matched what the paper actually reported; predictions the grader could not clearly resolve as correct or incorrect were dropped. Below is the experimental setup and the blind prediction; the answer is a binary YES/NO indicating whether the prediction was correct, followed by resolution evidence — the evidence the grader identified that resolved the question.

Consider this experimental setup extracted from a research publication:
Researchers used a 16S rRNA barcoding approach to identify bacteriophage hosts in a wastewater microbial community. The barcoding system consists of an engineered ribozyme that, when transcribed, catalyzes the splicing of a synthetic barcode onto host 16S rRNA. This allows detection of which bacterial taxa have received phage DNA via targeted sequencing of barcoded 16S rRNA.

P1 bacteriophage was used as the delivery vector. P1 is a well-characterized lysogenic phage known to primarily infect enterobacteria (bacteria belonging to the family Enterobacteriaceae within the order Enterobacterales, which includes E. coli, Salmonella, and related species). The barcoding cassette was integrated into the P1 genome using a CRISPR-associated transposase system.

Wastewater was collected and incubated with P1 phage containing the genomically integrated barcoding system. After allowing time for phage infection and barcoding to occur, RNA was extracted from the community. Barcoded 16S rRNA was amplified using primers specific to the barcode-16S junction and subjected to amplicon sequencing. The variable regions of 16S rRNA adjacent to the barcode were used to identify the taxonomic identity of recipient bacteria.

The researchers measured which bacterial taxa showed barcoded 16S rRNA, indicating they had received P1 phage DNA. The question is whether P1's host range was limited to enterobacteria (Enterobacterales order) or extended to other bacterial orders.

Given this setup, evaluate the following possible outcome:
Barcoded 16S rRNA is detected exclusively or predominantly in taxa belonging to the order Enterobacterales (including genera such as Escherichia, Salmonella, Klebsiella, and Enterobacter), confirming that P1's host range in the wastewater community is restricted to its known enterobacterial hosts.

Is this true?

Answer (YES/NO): NO